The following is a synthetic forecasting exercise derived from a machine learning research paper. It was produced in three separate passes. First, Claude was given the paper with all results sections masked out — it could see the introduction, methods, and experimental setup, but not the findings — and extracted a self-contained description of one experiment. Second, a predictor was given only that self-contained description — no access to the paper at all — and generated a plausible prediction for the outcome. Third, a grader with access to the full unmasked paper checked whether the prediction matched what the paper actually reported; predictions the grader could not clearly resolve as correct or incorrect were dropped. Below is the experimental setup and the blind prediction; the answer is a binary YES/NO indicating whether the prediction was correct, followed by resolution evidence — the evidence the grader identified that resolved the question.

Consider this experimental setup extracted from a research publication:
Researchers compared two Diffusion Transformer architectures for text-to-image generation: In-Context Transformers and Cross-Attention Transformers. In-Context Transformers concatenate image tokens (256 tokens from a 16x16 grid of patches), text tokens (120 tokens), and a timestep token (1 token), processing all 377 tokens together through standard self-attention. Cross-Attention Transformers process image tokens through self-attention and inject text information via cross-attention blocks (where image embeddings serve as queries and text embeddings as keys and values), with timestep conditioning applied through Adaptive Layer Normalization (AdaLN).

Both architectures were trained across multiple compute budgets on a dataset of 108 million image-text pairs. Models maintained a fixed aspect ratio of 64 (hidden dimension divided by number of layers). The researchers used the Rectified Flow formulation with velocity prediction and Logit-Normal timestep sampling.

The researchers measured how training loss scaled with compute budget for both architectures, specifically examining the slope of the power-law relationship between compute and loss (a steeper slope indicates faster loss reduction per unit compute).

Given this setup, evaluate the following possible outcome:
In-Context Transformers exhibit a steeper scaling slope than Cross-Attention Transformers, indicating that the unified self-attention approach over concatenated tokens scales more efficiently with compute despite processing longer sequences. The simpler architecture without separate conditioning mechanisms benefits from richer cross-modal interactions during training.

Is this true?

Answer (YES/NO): NO